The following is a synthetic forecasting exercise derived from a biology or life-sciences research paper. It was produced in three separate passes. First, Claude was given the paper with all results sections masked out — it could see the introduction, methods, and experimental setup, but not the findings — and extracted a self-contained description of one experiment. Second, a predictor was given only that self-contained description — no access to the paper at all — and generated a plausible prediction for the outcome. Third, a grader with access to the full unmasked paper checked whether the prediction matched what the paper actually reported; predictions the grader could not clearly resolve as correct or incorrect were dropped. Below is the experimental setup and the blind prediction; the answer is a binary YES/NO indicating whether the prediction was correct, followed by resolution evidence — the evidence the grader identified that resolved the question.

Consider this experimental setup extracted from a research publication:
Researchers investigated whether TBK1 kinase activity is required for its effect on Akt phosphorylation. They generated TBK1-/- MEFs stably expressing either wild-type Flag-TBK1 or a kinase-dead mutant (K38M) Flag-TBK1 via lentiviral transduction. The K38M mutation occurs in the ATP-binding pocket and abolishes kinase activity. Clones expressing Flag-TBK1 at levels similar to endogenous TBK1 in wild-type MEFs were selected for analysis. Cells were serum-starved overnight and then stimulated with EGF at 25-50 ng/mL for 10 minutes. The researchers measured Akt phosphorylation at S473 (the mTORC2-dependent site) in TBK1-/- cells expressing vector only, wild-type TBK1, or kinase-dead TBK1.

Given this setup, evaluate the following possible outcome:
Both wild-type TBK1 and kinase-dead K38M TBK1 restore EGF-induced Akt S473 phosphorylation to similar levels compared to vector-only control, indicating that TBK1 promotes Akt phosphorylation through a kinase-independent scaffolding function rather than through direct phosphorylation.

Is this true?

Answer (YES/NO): NO